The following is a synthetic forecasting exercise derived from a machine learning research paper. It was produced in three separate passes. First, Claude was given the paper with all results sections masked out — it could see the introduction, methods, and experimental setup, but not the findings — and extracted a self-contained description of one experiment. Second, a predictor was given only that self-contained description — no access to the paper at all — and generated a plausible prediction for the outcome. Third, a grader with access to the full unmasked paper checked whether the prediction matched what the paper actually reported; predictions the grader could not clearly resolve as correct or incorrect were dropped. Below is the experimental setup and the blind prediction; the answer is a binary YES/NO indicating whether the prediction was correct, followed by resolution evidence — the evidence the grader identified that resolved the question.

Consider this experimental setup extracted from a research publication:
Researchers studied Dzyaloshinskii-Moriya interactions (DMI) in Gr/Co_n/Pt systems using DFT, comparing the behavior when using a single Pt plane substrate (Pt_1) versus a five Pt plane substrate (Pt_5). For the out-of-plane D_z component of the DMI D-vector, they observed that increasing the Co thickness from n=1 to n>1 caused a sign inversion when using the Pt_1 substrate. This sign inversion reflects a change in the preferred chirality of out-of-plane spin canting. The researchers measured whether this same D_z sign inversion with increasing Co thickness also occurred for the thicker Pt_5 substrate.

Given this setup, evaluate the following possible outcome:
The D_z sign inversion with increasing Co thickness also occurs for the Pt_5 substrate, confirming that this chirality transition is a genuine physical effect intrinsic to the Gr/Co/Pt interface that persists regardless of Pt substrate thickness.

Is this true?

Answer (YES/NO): NO